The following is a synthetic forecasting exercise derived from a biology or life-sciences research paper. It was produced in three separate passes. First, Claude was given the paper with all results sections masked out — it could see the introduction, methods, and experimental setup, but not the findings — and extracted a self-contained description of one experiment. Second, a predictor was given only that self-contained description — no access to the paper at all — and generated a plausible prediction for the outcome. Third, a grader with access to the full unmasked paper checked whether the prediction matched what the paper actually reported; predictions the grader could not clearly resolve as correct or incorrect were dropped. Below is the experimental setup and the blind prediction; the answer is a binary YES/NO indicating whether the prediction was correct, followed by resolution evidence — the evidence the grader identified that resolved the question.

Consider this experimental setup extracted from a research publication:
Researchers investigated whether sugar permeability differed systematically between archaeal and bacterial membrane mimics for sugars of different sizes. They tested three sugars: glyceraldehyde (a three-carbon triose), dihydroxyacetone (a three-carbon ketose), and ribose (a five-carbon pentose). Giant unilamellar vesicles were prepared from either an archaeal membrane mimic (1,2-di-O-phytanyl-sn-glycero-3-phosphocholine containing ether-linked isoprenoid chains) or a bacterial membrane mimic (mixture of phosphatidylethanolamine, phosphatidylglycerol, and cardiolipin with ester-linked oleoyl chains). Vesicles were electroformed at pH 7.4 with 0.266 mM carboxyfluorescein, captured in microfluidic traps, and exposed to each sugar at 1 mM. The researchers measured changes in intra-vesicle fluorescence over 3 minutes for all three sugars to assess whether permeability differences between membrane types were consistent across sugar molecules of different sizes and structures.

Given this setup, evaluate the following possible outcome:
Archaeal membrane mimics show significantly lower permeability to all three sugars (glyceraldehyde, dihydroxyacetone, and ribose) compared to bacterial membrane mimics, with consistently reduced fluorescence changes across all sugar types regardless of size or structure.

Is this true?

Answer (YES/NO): NO